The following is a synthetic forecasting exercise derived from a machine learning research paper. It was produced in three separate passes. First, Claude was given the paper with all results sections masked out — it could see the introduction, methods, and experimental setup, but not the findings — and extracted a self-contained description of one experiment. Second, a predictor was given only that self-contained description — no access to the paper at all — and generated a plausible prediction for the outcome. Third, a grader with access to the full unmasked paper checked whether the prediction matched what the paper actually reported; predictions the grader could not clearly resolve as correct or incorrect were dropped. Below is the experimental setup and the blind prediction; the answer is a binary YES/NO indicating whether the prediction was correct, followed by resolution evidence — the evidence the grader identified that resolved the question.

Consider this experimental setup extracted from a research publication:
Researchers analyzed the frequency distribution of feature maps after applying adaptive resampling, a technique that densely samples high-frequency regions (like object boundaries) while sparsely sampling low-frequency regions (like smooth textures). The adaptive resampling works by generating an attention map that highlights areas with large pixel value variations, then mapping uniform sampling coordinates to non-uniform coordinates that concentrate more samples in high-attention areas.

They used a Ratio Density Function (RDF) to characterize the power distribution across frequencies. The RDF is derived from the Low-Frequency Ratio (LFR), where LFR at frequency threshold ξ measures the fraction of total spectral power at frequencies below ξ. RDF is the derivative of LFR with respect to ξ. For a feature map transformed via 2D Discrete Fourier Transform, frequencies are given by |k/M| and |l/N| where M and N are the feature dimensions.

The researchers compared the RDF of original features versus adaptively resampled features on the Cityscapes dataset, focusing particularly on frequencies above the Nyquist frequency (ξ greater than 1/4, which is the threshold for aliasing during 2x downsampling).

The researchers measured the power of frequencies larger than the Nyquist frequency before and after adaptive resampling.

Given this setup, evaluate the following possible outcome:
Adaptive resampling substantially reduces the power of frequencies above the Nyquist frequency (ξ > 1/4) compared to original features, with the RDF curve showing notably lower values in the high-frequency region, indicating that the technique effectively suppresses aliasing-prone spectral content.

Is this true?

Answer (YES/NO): YES